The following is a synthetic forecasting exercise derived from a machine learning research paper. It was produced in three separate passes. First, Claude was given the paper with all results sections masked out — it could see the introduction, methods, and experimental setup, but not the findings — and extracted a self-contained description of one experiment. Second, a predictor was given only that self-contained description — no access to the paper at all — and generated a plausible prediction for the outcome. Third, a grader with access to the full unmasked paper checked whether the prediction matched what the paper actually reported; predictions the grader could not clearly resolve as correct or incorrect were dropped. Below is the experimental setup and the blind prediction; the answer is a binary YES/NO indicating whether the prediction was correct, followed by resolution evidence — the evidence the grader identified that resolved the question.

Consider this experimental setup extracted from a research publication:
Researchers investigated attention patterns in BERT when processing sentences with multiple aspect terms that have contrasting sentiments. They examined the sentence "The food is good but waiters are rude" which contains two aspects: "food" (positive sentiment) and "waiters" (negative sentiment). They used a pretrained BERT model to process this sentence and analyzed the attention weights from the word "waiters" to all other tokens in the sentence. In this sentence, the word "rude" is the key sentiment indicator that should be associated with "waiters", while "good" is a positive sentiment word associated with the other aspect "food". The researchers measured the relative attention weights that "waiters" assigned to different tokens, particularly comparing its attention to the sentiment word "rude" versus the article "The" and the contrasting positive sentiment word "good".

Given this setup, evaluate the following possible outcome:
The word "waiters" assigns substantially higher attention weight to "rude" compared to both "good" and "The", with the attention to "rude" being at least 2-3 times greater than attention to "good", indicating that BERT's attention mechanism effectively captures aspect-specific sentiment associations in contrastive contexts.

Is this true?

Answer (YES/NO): NO